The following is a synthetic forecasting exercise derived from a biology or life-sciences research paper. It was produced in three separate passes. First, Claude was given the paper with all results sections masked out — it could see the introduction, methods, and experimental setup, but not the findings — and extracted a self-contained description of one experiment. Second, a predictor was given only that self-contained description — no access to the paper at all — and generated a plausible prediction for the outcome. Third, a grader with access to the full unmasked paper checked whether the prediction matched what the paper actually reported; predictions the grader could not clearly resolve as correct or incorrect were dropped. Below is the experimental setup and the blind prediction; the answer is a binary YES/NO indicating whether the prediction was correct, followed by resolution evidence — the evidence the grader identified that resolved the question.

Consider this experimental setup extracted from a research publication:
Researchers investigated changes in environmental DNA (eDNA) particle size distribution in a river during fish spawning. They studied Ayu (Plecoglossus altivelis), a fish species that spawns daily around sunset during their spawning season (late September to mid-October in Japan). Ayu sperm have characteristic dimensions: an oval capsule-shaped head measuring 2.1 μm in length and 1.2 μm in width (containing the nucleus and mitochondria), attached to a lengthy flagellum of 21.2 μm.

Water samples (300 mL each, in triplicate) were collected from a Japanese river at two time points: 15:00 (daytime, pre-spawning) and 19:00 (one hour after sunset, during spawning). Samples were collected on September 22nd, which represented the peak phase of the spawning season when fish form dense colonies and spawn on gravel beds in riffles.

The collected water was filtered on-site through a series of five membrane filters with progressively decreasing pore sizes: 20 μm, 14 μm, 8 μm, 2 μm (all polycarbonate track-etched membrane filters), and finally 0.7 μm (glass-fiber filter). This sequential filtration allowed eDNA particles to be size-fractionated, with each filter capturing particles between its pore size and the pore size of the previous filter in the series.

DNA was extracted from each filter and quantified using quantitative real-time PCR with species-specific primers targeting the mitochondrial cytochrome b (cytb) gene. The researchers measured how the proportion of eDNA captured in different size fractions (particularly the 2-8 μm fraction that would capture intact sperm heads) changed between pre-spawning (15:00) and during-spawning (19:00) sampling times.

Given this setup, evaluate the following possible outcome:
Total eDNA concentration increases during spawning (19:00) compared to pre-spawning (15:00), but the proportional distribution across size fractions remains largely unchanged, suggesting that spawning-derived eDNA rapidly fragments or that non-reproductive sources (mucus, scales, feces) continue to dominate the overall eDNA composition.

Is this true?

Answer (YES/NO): NO